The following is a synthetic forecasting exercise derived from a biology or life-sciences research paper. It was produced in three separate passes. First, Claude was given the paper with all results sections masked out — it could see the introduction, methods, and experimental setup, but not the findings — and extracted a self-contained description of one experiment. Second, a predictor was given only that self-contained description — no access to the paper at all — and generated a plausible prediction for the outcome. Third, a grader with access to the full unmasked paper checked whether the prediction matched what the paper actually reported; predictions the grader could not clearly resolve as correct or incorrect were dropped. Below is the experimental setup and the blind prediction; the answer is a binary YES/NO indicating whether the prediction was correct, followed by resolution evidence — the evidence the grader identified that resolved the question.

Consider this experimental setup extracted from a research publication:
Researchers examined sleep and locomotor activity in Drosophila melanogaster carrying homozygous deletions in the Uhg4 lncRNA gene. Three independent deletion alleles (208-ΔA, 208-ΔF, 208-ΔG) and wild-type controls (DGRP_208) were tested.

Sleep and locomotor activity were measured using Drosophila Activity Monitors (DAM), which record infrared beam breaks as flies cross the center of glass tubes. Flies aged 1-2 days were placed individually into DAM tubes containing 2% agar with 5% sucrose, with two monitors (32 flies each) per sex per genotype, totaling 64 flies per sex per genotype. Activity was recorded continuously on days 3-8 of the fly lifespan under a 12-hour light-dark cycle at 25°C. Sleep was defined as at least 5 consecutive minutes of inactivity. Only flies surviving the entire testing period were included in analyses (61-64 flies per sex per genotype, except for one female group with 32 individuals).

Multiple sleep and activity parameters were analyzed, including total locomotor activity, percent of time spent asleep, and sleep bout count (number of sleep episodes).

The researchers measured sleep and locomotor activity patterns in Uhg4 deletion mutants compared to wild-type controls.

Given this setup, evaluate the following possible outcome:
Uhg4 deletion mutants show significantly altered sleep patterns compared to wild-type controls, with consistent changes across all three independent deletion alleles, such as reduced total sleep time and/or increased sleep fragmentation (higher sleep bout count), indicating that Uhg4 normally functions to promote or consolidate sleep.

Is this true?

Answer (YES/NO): NO